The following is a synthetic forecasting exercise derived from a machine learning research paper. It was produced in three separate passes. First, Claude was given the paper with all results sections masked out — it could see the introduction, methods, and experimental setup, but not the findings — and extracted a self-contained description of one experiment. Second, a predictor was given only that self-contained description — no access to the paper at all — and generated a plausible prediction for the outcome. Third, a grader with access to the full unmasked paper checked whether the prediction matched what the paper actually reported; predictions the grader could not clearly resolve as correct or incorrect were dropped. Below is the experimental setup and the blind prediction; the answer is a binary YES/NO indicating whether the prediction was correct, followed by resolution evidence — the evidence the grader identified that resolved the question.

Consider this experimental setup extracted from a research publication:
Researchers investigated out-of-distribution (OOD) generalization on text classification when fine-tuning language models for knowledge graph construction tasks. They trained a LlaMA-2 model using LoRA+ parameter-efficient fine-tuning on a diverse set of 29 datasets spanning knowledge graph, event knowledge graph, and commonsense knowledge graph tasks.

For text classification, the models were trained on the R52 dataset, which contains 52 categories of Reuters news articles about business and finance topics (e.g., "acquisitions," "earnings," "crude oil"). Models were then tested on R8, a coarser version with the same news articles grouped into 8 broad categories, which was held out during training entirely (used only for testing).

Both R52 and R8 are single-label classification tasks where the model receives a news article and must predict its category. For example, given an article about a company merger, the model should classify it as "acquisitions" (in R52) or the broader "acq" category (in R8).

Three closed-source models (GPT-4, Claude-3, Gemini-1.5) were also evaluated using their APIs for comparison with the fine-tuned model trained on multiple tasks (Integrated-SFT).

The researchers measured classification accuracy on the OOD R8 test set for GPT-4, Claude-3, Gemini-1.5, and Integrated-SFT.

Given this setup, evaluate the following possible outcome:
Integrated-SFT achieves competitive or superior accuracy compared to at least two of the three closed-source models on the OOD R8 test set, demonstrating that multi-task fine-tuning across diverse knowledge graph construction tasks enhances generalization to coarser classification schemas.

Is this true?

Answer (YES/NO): NO